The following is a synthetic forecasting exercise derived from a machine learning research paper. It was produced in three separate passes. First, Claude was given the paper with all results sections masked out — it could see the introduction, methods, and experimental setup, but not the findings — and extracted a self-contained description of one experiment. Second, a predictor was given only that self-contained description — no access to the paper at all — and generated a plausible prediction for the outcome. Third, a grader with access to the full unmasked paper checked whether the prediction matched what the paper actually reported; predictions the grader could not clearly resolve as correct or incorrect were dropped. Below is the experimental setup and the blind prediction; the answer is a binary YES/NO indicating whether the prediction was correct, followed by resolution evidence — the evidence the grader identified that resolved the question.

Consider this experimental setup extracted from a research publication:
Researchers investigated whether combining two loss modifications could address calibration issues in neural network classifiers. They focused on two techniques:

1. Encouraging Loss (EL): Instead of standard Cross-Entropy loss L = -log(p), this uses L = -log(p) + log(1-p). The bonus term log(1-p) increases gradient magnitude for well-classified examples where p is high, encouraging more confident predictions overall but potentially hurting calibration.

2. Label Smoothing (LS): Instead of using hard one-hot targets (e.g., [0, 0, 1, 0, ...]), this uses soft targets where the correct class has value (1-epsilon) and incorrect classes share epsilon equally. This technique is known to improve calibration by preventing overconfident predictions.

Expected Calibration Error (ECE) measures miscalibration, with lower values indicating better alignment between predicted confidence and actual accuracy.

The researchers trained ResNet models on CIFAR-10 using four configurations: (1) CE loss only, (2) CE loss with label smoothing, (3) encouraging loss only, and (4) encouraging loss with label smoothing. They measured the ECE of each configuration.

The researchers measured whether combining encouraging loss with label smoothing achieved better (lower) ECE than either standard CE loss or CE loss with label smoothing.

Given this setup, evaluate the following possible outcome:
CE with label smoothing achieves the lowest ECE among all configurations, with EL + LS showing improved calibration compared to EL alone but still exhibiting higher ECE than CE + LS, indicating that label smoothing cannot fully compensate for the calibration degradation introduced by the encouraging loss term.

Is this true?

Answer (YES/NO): NO